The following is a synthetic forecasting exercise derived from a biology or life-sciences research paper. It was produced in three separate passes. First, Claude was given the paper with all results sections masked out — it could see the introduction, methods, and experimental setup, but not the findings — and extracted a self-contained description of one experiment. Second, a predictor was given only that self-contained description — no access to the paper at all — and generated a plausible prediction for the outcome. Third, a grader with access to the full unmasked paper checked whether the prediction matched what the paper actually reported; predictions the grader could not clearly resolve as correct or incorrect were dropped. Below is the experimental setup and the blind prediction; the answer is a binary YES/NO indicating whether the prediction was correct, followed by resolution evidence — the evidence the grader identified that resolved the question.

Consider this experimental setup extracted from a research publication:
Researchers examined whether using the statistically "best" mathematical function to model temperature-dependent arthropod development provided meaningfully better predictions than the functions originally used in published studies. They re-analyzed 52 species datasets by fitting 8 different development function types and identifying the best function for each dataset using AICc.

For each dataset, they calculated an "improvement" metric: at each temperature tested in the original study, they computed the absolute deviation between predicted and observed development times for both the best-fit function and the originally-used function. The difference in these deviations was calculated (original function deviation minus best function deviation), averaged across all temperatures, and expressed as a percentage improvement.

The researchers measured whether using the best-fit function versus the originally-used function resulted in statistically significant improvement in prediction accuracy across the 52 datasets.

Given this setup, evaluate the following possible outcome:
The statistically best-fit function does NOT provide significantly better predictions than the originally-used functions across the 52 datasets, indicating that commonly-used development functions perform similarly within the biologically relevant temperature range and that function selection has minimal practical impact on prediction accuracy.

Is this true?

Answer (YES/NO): NO